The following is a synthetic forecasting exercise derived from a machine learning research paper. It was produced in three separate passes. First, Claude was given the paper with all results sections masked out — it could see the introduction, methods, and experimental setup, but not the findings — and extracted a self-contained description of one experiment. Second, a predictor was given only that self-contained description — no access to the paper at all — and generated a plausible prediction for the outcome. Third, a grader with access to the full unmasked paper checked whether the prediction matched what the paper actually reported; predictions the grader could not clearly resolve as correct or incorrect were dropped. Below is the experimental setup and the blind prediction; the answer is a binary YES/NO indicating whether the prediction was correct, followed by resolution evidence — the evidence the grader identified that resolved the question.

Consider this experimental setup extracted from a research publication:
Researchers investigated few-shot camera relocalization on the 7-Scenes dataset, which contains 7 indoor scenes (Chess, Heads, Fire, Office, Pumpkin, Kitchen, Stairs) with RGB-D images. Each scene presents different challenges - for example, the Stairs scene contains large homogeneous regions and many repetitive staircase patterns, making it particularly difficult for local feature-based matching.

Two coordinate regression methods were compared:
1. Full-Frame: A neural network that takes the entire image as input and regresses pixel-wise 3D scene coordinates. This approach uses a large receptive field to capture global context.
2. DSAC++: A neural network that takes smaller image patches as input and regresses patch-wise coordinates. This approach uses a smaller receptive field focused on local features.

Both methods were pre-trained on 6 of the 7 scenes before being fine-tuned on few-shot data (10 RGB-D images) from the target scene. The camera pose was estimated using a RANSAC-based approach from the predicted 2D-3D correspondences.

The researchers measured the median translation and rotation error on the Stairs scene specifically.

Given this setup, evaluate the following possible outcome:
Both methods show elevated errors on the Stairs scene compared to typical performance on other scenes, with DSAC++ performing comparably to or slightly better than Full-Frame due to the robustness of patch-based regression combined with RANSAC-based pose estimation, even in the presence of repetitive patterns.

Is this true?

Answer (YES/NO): NO